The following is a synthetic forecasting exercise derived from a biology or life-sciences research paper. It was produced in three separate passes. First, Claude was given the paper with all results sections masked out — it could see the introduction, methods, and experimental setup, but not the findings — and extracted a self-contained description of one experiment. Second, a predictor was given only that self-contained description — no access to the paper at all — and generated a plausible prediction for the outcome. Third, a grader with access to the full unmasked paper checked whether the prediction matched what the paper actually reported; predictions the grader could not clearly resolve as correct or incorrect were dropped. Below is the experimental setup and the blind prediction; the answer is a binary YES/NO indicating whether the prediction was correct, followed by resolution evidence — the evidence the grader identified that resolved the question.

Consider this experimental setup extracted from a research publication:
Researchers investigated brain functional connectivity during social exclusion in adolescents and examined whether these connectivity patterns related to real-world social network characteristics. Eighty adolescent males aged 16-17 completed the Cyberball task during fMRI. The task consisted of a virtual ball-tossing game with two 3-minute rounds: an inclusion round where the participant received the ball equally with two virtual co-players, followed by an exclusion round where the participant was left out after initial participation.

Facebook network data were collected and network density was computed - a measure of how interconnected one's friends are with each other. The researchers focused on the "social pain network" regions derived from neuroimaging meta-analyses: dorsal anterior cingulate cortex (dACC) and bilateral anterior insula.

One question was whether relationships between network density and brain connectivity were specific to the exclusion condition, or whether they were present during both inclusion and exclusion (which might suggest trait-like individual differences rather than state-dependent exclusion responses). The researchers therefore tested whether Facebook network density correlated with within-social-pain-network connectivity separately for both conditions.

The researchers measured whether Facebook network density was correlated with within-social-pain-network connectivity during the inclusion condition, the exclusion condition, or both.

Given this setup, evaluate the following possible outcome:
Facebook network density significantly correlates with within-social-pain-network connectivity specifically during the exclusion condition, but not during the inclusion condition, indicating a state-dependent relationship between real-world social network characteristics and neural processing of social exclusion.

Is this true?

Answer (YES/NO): NO